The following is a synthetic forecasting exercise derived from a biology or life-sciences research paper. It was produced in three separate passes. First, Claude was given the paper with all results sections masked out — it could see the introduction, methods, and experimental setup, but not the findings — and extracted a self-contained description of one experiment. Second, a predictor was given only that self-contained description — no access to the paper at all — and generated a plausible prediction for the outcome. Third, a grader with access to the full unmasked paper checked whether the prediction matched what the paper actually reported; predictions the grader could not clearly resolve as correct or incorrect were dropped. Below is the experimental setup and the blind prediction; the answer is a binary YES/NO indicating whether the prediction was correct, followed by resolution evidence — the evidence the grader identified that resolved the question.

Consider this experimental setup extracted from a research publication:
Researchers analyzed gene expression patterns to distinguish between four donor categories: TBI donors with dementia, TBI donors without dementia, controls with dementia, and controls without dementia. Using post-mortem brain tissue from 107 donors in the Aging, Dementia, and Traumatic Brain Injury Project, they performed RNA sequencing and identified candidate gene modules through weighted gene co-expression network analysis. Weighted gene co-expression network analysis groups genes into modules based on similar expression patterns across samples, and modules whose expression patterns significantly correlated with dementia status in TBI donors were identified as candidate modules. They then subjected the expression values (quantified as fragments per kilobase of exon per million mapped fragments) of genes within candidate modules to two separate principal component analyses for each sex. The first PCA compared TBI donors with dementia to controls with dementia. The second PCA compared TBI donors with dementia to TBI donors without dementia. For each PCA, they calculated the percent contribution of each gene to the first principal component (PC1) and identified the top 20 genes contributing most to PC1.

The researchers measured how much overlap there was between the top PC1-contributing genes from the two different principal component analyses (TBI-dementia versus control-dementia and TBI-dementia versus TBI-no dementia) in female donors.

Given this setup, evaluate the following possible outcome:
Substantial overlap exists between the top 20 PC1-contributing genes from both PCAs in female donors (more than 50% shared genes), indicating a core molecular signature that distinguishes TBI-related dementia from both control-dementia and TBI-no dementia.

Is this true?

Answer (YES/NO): NO